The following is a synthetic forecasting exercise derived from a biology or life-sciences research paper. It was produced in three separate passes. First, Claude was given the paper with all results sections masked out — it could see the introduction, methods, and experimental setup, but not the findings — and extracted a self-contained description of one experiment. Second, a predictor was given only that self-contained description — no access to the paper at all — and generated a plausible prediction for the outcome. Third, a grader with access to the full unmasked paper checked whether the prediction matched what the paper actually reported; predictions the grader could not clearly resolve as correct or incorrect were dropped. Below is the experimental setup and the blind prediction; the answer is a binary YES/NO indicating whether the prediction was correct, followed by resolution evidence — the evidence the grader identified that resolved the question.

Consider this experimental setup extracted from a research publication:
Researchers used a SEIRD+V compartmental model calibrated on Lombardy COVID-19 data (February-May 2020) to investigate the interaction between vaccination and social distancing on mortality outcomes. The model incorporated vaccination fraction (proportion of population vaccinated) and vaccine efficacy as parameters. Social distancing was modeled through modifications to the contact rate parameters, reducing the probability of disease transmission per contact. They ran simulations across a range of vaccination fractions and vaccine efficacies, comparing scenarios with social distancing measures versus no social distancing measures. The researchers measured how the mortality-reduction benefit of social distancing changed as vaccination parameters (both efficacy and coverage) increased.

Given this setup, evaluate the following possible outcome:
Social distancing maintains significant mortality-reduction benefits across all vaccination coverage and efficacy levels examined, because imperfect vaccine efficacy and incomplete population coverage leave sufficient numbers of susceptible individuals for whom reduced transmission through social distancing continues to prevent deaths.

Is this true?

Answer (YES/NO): NO